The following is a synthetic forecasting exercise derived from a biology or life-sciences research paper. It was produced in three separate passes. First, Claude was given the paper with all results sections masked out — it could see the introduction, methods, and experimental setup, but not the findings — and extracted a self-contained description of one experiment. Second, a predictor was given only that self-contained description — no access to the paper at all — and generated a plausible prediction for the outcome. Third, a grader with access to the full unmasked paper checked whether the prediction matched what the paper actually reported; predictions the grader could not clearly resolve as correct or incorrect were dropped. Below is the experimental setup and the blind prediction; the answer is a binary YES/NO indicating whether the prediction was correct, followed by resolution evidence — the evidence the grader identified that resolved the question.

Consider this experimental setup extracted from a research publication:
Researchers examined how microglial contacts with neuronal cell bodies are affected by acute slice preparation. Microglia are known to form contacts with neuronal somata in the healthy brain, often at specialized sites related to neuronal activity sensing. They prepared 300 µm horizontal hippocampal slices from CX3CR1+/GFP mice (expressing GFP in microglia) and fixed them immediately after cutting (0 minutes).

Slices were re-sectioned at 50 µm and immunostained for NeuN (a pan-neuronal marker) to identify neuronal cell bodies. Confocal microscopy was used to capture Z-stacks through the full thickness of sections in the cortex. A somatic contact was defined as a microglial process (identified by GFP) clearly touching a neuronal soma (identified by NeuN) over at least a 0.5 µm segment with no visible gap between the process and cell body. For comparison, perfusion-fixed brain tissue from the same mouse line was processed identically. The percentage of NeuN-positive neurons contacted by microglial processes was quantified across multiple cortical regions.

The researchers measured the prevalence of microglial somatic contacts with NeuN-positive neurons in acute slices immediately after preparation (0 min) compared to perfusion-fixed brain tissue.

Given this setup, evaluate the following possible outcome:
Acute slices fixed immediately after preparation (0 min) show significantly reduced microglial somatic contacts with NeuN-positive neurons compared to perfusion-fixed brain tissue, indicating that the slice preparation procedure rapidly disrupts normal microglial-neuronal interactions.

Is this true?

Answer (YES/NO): NO